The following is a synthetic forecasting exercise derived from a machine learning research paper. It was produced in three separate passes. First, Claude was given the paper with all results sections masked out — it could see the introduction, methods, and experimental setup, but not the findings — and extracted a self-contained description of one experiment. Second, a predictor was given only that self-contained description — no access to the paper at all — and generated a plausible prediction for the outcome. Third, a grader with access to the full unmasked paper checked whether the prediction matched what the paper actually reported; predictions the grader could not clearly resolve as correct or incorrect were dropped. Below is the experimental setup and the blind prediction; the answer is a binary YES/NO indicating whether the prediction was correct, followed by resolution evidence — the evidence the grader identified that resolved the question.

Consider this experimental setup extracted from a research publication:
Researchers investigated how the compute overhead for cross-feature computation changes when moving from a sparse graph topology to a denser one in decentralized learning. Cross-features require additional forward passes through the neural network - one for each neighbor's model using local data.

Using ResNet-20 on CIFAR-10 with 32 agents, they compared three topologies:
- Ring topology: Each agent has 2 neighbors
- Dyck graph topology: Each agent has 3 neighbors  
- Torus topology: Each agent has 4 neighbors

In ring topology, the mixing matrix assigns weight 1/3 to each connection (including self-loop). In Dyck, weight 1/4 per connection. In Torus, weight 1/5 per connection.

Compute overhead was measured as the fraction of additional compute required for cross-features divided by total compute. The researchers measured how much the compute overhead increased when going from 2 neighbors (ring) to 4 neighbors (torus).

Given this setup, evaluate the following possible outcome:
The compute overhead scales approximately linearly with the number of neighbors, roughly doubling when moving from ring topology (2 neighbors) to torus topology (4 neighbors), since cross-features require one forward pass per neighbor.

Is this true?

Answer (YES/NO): NO